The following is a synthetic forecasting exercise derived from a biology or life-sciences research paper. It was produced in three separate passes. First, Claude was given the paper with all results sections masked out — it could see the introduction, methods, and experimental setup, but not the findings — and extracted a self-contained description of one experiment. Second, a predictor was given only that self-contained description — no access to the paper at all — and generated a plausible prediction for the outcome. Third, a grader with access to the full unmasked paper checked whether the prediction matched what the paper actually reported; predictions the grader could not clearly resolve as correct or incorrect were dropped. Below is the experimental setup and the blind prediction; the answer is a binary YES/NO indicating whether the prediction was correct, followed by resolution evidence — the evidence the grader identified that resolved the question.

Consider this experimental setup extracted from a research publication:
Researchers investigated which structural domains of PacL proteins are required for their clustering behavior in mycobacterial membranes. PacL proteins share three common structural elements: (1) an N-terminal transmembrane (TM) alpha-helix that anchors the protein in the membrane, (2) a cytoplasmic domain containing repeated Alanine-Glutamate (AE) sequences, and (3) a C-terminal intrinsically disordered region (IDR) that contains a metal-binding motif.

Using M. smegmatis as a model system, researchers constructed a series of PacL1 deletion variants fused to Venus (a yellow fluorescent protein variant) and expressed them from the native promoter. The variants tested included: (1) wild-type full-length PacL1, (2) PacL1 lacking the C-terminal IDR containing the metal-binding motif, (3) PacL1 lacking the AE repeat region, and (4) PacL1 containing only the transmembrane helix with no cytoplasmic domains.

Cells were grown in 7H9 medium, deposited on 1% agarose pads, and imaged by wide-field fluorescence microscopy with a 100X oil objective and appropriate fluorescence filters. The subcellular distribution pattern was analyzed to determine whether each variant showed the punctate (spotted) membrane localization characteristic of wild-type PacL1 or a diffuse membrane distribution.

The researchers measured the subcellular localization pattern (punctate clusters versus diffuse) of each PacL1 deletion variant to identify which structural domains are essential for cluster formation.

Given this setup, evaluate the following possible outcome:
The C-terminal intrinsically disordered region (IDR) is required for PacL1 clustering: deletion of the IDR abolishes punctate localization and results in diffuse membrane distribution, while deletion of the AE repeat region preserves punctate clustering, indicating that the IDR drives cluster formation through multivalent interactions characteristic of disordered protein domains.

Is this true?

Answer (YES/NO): NO